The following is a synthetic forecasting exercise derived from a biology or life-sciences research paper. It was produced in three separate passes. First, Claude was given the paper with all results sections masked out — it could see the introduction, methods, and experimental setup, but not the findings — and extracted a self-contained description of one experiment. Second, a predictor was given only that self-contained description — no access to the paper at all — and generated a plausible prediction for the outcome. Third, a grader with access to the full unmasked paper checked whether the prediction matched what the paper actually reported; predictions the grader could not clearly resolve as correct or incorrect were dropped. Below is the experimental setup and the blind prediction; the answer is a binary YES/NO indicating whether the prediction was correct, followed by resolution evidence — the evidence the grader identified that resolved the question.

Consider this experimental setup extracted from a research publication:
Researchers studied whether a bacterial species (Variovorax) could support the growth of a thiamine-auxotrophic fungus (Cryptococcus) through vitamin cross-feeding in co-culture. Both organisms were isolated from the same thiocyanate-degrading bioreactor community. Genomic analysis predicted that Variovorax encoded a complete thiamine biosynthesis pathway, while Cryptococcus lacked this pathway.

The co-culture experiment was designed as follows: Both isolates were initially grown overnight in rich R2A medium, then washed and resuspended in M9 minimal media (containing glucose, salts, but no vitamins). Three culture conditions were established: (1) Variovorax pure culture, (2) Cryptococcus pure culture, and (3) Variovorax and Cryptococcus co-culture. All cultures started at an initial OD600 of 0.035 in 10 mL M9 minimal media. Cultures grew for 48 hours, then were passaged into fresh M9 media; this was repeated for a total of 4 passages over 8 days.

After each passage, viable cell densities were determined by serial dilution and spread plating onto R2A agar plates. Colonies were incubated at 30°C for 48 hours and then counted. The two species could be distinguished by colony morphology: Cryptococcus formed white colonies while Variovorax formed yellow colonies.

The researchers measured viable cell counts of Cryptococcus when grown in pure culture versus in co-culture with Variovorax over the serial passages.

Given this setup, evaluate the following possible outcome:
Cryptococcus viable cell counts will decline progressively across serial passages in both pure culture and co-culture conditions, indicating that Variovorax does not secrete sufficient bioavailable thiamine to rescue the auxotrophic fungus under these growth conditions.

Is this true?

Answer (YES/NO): NO